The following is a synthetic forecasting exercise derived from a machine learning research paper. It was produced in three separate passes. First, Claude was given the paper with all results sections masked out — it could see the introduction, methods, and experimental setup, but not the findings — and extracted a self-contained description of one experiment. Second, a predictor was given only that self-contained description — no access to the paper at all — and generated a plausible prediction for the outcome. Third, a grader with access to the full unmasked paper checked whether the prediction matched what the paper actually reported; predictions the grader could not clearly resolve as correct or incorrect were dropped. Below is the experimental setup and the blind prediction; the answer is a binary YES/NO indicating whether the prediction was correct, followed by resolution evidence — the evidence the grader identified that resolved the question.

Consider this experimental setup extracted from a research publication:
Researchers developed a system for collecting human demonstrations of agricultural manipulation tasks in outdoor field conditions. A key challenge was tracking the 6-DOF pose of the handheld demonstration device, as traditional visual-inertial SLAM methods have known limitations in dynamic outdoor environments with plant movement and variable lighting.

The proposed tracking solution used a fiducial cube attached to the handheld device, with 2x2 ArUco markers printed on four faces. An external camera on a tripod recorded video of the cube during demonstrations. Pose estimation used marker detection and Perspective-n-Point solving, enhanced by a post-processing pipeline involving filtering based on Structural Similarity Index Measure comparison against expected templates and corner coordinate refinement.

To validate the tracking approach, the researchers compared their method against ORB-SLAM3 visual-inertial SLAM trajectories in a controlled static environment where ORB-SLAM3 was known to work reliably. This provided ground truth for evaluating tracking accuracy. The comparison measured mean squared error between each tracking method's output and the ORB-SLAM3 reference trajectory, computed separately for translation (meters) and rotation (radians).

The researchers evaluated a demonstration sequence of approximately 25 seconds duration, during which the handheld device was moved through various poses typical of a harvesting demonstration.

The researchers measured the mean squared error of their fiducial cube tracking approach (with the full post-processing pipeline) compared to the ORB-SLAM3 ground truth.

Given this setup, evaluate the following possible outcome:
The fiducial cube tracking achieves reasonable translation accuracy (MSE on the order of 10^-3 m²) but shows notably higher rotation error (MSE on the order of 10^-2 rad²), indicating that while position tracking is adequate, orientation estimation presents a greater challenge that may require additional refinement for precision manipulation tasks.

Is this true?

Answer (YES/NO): YES